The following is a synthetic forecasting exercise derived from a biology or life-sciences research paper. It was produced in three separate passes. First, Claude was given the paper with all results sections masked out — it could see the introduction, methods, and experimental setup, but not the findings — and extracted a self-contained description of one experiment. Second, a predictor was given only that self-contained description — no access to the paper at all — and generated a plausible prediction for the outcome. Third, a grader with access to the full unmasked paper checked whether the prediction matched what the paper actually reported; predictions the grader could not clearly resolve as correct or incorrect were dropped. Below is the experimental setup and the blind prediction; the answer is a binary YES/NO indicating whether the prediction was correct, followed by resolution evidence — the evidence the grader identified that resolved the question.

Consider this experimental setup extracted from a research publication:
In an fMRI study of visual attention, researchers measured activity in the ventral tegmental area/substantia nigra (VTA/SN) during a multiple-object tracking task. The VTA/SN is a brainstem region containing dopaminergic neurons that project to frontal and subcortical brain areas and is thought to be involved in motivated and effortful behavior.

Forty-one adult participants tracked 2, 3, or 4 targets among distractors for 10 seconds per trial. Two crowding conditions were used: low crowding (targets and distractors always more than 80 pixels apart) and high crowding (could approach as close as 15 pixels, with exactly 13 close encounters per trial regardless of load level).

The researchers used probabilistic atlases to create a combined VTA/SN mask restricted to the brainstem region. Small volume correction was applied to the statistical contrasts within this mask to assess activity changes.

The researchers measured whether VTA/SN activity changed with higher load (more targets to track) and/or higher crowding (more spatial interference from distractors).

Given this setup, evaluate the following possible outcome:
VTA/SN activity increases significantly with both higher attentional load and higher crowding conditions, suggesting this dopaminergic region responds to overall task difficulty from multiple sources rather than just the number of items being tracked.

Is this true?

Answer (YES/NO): NO